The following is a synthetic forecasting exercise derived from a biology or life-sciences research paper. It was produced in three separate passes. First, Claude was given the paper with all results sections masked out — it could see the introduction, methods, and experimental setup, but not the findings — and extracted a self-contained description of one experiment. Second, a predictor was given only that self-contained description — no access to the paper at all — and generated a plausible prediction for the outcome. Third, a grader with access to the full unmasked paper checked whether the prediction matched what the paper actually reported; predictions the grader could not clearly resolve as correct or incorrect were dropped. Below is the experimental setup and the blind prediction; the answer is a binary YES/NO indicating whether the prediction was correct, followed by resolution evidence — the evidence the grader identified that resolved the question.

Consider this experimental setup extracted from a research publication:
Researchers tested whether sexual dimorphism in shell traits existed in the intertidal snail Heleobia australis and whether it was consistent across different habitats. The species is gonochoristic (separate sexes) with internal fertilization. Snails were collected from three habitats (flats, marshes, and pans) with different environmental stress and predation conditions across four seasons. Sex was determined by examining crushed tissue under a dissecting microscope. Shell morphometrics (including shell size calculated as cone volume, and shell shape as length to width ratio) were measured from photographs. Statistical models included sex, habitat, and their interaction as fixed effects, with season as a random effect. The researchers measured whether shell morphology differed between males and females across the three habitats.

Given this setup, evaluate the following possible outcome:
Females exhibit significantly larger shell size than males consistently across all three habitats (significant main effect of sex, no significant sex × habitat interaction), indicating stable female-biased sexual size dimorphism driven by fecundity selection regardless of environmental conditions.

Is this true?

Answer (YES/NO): NO